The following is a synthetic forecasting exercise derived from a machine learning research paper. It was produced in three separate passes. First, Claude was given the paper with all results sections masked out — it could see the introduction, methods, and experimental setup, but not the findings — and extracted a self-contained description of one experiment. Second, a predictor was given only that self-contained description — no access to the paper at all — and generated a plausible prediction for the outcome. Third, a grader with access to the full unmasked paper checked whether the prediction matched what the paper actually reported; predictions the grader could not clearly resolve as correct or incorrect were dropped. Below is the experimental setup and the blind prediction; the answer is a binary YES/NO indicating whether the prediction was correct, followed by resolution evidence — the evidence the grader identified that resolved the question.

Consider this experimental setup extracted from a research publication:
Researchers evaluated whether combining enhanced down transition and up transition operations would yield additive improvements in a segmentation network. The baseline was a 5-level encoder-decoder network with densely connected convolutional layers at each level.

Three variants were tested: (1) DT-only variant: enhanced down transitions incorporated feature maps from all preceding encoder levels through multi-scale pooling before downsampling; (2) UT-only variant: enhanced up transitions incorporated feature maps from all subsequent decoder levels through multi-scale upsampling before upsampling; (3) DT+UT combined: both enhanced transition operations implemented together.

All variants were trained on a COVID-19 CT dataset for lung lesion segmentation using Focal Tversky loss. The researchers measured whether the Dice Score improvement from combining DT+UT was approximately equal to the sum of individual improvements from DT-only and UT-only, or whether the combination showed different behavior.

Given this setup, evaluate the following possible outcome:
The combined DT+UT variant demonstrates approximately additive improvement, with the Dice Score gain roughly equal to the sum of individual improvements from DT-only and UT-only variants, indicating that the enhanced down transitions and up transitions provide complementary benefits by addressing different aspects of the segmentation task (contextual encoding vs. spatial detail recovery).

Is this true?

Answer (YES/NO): NO